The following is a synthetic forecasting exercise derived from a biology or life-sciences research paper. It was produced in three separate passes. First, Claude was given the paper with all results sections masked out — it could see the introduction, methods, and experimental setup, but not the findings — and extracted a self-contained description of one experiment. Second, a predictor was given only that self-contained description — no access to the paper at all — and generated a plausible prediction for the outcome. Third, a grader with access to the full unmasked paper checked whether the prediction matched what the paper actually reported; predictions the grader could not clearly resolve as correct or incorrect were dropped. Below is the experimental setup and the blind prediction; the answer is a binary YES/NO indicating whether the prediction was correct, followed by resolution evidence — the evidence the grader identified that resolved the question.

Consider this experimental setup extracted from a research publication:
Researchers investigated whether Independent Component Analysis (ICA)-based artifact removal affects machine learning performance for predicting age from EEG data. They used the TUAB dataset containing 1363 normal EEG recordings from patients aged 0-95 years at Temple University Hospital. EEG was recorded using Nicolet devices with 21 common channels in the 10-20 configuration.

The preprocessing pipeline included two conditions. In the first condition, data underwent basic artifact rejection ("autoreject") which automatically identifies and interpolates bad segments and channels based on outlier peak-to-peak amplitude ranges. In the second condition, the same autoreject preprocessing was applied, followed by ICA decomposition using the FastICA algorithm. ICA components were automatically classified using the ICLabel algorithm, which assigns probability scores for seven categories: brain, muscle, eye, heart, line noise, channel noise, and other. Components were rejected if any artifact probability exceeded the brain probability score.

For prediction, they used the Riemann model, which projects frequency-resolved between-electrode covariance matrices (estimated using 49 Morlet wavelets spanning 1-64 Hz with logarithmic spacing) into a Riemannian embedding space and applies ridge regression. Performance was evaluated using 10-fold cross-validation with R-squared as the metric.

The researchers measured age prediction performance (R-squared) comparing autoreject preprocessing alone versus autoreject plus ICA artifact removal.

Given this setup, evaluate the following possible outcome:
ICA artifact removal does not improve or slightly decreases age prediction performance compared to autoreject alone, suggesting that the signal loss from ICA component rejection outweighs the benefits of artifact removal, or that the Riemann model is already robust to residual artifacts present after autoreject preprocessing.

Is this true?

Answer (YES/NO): YES